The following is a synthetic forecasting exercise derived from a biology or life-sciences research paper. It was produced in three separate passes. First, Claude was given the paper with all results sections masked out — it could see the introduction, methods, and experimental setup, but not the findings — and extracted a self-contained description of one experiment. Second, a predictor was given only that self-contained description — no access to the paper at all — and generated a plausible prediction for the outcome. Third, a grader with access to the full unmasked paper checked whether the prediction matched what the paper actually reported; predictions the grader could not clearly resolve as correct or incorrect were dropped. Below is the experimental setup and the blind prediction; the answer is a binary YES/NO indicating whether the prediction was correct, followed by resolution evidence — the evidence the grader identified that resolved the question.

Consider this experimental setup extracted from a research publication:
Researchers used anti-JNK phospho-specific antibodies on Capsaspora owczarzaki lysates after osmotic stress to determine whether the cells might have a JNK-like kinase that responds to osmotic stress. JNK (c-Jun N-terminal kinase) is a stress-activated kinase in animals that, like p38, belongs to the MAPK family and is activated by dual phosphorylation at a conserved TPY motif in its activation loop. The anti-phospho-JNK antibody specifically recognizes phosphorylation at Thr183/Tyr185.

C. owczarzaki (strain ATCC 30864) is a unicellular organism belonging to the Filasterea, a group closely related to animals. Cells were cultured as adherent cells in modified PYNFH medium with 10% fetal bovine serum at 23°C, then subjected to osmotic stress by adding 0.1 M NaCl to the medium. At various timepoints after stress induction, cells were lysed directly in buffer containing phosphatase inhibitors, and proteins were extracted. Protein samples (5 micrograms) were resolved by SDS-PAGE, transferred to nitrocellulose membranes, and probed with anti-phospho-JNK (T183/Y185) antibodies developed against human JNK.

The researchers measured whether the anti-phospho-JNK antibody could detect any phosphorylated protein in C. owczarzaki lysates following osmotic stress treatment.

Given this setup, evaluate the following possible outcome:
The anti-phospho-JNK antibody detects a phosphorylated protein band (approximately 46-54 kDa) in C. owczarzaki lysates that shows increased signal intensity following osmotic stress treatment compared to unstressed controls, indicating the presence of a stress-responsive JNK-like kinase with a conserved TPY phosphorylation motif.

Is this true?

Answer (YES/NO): NO